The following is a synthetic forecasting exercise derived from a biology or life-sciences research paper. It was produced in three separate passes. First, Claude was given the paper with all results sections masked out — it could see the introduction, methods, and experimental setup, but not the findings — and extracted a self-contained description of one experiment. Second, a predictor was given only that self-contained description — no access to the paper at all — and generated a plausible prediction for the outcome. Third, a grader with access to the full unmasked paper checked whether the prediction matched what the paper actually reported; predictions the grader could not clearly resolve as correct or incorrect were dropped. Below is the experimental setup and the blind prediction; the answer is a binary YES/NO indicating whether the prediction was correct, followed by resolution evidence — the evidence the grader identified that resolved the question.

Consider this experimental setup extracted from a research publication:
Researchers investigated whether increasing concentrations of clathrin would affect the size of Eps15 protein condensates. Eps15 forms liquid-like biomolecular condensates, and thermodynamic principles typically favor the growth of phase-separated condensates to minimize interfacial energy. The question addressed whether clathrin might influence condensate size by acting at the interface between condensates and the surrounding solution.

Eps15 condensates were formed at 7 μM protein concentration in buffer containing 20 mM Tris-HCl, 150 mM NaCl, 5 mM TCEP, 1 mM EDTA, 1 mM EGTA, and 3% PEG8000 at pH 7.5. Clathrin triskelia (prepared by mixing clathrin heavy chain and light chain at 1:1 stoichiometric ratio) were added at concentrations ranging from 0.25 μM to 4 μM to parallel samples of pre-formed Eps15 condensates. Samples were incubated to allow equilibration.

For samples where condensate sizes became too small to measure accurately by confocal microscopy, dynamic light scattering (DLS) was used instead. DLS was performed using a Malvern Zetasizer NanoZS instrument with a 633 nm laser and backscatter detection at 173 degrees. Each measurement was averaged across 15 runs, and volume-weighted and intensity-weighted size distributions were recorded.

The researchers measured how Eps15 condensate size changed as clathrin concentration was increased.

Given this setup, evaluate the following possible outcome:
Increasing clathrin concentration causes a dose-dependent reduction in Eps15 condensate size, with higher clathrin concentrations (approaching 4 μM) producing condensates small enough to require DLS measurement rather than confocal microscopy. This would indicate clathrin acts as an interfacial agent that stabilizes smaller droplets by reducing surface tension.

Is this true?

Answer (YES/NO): YES